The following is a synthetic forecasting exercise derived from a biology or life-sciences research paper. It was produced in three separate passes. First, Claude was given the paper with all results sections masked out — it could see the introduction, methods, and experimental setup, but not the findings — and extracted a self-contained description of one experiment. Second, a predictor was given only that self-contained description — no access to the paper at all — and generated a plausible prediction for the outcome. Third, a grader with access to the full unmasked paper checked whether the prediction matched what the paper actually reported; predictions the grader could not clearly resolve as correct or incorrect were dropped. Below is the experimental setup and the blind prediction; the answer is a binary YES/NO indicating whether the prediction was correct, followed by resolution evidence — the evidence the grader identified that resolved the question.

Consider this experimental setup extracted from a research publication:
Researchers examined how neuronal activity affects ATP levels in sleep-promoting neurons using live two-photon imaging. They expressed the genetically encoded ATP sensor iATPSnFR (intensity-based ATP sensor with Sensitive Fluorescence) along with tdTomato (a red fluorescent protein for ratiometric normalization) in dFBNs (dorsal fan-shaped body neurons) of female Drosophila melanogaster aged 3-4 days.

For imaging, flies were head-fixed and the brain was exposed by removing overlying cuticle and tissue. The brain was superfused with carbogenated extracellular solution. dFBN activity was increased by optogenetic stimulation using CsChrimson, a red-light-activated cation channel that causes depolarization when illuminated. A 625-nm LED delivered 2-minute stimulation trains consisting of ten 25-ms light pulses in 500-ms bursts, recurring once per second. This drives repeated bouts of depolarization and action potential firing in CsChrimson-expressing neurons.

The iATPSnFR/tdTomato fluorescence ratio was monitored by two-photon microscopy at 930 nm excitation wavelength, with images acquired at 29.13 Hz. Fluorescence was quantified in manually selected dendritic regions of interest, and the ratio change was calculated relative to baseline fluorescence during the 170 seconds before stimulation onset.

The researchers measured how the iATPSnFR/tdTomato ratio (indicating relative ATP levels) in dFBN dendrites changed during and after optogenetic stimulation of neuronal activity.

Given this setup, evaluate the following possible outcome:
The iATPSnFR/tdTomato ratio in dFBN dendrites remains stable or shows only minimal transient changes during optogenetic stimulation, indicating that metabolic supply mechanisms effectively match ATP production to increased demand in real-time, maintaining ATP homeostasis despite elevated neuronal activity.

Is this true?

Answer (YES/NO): NO